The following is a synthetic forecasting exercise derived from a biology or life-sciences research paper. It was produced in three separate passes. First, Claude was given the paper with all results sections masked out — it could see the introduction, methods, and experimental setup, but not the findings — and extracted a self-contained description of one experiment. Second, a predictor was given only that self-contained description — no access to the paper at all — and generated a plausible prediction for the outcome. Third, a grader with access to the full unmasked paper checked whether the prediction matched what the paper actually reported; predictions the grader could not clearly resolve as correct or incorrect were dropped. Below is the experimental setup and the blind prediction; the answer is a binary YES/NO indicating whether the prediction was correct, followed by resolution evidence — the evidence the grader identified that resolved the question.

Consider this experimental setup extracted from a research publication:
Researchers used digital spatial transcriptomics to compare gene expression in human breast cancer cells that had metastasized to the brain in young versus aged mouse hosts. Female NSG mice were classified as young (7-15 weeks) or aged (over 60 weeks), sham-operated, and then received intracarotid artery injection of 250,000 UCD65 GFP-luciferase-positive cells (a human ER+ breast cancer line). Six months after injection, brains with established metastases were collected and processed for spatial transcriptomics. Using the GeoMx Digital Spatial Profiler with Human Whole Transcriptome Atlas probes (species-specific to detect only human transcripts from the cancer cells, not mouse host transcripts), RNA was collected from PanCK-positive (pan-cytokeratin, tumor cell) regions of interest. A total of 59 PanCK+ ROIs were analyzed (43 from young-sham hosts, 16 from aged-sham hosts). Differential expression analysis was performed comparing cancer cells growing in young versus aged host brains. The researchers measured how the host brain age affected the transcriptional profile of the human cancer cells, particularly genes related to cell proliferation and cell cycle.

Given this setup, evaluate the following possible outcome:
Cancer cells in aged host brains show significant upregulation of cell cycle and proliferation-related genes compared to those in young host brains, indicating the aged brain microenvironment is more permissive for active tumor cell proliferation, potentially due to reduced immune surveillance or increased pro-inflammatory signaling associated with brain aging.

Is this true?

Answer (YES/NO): NO